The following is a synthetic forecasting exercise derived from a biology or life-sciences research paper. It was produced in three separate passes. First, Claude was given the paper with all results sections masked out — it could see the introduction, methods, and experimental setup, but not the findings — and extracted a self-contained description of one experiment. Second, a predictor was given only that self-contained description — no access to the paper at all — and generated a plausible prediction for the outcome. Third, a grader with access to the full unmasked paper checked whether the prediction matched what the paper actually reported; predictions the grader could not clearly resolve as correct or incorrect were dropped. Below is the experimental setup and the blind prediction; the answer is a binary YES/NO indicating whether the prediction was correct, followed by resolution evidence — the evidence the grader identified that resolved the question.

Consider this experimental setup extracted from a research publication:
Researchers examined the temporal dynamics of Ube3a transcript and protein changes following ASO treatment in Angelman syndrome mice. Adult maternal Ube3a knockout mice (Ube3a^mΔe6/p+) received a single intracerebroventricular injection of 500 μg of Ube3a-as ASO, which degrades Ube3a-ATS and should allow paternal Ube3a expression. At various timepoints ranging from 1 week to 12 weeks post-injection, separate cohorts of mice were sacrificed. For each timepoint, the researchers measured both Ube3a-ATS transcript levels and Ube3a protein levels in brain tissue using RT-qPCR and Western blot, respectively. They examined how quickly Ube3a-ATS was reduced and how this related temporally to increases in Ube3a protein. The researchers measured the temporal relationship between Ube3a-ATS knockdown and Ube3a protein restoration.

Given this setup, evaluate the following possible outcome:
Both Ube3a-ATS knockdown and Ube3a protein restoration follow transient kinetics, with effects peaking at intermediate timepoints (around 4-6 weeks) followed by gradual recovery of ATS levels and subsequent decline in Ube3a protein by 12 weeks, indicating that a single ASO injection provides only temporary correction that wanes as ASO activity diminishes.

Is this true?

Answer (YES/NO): NO